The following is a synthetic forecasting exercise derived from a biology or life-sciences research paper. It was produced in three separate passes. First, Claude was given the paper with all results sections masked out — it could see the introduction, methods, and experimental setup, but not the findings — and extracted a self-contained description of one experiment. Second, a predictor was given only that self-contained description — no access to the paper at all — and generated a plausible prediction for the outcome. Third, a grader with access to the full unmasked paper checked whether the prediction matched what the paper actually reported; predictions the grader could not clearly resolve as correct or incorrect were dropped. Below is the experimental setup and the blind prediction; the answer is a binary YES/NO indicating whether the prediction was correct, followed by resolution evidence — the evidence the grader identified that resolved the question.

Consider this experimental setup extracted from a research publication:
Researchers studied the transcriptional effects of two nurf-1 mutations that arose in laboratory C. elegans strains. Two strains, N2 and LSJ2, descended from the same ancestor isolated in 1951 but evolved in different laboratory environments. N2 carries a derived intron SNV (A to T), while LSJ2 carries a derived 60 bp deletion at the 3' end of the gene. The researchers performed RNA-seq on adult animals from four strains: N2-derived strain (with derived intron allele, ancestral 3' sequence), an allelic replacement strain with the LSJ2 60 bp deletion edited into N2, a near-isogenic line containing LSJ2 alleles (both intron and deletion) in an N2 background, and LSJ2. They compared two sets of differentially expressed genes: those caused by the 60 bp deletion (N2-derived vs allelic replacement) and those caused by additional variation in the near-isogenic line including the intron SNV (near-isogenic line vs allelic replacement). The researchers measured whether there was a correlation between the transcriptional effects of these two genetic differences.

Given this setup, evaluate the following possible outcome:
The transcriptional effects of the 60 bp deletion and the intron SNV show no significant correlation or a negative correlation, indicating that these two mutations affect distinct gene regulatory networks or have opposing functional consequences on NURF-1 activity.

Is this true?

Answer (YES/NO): YES